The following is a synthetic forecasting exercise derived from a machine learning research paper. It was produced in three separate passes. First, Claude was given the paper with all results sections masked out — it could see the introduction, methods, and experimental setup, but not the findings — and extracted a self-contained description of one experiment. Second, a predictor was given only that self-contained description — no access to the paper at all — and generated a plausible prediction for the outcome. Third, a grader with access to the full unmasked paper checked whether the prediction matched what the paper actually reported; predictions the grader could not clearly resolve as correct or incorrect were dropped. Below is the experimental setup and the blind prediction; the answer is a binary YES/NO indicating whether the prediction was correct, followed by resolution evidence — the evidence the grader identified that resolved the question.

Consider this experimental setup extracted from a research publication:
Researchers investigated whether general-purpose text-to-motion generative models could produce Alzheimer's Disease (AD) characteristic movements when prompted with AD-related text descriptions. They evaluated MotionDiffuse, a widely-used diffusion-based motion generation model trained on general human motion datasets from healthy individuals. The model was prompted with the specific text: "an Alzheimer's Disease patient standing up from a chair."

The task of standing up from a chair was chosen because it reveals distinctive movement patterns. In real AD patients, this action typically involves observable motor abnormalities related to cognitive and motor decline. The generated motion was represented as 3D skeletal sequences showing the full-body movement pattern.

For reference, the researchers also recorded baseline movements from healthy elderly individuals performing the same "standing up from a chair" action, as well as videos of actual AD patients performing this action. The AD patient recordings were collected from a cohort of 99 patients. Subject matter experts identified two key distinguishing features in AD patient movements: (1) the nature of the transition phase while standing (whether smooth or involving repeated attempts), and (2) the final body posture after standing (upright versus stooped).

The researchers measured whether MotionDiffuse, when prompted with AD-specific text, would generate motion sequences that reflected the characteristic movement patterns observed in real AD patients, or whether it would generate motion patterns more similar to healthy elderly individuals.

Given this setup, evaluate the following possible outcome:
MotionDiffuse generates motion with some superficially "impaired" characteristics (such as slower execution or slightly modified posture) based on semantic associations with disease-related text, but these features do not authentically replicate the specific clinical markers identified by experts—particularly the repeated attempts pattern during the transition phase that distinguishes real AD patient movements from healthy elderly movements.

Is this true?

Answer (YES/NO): NO